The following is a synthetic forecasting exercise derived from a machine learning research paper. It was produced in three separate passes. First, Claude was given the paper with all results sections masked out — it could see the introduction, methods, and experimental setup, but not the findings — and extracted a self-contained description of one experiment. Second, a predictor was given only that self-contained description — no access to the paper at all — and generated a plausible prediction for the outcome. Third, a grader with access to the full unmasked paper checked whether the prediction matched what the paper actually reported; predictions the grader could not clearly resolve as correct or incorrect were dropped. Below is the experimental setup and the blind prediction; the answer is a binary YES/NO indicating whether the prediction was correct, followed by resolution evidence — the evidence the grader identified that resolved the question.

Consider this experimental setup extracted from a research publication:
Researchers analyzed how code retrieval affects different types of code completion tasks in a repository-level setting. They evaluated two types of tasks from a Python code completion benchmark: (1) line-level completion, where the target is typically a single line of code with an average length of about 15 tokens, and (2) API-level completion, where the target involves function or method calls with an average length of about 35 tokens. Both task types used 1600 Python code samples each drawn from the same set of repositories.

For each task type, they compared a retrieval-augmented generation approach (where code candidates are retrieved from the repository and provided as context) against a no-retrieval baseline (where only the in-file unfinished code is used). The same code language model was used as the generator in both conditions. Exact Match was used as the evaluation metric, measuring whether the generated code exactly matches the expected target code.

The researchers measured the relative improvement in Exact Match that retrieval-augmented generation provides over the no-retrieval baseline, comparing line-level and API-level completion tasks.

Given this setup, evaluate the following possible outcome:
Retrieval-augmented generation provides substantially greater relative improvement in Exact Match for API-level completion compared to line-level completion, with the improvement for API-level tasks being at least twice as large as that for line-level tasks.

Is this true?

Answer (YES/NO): NO